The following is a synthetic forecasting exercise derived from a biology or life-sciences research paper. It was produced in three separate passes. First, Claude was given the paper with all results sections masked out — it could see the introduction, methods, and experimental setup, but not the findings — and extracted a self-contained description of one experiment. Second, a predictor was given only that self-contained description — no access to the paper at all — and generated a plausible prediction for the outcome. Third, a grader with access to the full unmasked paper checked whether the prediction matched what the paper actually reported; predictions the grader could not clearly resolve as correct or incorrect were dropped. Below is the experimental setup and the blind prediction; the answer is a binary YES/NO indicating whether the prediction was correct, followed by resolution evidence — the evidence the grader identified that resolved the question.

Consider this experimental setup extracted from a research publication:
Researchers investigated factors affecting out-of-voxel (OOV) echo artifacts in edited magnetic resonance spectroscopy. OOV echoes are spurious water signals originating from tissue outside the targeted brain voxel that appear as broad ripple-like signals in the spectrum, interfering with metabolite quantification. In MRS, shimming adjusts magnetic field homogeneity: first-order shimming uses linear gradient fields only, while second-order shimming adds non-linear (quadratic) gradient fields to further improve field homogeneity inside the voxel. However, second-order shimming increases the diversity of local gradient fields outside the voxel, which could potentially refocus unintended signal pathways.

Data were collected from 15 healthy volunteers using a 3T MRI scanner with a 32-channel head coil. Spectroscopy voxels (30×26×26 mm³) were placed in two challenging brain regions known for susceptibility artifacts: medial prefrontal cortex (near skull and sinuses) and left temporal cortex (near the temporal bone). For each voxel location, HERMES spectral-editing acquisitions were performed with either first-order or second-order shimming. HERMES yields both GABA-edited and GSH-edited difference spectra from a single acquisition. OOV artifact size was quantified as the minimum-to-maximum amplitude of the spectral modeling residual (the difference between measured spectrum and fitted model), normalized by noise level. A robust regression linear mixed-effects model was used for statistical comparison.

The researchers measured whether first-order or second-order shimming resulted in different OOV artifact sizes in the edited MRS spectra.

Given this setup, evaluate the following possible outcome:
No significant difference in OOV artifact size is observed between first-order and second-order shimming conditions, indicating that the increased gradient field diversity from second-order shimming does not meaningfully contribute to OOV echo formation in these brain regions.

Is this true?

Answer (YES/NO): YES